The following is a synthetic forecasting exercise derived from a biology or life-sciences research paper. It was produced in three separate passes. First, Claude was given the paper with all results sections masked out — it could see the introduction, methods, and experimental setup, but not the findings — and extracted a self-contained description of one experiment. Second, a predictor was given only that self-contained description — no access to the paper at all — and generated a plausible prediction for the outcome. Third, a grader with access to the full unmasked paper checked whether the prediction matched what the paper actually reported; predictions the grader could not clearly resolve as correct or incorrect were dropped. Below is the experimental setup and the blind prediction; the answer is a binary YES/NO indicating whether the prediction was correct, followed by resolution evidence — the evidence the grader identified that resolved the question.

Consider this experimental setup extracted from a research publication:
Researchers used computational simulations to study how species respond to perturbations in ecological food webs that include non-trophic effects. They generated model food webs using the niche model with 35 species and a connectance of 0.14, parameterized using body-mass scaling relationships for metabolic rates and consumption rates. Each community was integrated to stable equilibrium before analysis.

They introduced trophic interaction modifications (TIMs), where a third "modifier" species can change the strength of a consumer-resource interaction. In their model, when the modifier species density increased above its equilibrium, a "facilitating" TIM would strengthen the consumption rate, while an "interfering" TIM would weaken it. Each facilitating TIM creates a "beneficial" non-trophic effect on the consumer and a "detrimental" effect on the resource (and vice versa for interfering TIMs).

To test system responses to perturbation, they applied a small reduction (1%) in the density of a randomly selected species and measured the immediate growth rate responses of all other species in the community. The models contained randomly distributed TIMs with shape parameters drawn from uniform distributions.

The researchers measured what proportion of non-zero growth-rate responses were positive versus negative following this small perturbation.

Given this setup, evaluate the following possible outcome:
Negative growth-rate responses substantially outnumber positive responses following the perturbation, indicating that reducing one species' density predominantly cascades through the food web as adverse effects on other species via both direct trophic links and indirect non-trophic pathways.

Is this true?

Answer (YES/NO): NO